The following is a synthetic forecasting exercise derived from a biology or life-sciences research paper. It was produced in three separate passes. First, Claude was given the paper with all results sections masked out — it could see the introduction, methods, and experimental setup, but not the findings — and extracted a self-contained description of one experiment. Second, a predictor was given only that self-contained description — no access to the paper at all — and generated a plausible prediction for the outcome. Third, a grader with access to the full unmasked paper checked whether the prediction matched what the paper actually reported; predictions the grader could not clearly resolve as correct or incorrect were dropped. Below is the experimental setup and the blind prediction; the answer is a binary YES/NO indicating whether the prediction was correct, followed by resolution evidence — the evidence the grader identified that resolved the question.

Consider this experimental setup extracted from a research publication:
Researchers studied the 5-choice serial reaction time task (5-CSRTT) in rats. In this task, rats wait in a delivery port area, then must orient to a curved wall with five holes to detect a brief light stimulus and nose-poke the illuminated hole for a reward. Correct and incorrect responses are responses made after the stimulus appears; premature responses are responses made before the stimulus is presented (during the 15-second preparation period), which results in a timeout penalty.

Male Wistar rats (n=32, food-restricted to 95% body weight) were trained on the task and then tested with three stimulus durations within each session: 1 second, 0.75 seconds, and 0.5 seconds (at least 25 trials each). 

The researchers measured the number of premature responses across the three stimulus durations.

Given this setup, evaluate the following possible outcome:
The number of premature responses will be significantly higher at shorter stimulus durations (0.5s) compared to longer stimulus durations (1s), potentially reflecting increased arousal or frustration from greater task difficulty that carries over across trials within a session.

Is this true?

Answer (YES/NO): NO